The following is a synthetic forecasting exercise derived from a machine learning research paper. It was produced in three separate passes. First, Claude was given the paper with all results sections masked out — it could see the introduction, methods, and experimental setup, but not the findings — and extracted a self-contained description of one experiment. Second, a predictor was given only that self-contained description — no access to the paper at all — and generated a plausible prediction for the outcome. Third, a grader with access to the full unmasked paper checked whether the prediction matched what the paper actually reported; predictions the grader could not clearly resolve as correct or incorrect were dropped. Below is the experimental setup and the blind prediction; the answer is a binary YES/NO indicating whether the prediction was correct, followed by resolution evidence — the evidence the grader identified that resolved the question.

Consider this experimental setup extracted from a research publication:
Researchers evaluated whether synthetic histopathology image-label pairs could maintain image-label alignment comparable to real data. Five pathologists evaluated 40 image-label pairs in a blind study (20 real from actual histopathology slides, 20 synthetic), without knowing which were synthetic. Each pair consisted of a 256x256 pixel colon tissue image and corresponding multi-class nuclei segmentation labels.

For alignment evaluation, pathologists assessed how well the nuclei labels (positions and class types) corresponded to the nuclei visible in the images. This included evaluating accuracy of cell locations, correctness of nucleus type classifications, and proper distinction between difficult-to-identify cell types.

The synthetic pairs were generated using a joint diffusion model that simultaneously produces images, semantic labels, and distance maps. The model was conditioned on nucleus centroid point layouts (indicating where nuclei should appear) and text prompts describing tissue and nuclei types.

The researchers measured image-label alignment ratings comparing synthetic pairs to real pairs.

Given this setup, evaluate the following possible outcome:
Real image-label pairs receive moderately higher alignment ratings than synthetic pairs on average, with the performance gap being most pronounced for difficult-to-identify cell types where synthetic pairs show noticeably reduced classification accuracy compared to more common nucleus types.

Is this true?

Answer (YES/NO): NO